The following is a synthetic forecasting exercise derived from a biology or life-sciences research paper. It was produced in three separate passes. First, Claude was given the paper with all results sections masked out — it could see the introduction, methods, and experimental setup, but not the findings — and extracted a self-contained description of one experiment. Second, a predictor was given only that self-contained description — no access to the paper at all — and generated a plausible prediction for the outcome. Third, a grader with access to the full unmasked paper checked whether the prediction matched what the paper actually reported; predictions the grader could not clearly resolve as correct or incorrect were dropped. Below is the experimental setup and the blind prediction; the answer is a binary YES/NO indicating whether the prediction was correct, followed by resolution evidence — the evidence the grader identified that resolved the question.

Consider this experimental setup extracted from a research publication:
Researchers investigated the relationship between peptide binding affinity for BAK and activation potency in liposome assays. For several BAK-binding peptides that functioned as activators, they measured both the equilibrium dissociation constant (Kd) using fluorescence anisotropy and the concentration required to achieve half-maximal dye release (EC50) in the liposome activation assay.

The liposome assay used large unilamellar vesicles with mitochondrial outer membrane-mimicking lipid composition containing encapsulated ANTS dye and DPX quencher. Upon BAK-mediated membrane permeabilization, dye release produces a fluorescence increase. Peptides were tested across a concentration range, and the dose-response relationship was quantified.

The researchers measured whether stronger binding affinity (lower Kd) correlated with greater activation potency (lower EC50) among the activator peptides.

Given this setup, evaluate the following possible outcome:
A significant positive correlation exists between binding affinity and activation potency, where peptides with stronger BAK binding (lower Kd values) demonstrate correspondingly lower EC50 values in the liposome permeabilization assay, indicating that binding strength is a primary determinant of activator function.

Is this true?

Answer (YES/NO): NO